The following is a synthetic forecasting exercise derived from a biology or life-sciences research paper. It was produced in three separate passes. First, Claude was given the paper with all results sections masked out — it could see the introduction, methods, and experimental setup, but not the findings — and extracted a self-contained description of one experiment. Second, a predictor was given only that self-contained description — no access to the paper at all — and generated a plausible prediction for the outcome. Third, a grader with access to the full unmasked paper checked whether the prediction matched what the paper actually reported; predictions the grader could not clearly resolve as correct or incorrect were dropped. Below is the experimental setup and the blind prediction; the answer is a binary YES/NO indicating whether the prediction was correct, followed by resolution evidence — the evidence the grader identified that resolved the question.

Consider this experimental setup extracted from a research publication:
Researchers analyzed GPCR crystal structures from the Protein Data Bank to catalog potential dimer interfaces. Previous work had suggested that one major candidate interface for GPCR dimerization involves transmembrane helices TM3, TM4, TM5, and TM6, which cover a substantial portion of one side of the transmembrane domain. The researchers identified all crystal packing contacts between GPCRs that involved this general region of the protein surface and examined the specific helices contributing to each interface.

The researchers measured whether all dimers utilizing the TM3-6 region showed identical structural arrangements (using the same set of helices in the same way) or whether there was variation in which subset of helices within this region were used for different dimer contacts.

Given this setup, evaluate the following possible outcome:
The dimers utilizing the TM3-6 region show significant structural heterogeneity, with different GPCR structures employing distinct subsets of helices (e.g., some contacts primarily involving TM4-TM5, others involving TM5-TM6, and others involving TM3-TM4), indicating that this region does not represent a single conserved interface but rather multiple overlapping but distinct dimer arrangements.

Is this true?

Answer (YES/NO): YES